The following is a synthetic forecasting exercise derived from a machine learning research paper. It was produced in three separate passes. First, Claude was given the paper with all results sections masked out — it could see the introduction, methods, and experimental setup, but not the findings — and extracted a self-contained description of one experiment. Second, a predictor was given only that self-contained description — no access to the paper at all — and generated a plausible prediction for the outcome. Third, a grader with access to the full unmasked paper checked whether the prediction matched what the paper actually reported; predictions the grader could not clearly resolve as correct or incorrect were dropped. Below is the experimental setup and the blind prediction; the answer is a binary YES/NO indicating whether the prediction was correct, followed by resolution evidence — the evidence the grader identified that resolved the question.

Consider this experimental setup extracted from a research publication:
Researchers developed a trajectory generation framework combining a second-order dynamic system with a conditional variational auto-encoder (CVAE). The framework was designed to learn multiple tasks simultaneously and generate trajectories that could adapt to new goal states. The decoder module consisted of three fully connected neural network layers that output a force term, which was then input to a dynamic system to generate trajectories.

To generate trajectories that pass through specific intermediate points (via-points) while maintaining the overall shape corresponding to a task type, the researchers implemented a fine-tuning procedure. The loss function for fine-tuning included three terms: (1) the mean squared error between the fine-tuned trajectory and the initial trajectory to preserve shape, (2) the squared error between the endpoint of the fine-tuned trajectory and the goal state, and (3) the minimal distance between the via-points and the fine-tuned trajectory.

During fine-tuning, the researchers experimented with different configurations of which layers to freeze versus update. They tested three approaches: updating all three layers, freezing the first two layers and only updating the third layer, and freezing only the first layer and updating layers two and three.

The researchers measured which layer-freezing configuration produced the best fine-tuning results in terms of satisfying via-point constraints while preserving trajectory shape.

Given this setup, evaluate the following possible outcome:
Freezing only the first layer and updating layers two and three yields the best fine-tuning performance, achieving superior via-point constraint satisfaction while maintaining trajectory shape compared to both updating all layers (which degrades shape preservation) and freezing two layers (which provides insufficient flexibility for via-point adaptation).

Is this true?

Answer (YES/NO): NO